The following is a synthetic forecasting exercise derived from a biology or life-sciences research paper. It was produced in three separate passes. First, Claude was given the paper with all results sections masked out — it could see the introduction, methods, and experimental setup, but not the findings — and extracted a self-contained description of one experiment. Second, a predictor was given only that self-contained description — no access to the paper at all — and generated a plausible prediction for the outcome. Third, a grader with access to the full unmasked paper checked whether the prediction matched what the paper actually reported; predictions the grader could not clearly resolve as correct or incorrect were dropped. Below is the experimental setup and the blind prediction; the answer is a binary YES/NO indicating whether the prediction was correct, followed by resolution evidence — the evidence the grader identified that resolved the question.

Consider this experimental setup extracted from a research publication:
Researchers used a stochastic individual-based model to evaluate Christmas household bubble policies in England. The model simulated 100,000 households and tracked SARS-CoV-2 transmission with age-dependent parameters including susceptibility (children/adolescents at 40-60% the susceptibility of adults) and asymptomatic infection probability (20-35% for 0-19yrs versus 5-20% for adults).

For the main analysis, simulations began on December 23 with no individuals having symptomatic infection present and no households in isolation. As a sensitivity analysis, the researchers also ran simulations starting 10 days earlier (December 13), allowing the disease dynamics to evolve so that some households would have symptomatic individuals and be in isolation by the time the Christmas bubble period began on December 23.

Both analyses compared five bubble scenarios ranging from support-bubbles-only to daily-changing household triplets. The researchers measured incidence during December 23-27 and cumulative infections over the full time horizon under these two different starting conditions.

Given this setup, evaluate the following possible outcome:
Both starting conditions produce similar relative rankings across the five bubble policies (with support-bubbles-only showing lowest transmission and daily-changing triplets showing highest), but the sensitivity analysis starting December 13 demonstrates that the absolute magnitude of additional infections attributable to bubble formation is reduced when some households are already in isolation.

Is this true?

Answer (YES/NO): YES